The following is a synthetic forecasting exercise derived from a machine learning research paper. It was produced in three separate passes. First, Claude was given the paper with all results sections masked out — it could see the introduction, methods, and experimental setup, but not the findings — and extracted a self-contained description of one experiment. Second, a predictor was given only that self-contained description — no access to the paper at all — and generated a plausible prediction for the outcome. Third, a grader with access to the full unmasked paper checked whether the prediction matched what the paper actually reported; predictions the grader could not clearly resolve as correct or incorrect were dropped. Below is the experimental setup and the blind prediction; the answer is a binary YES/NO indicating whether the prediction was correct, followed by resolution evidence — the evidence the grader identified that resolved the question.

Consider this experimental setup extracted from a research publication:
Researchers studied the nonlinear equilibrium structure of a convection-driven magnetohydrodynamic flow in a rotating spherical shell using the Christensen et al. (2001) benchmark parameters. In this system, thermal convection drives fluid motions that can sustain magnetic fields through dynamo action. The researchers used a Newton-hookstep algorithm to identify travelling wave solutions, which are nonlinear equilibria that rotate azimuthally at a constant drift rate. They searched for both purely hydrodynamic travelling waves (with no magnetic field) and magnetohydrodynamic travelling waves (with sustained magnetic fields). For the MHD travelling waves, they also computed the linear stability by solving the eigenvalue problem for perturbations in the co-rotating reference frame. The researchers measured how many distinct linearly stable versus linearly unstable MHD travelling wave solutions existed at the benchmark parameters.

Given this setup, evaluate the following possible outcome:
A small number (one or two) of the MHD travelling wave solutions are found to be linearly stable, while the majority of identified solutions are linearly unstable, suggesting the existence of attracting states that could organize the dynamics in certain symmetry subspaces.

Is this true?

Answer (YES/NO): NO